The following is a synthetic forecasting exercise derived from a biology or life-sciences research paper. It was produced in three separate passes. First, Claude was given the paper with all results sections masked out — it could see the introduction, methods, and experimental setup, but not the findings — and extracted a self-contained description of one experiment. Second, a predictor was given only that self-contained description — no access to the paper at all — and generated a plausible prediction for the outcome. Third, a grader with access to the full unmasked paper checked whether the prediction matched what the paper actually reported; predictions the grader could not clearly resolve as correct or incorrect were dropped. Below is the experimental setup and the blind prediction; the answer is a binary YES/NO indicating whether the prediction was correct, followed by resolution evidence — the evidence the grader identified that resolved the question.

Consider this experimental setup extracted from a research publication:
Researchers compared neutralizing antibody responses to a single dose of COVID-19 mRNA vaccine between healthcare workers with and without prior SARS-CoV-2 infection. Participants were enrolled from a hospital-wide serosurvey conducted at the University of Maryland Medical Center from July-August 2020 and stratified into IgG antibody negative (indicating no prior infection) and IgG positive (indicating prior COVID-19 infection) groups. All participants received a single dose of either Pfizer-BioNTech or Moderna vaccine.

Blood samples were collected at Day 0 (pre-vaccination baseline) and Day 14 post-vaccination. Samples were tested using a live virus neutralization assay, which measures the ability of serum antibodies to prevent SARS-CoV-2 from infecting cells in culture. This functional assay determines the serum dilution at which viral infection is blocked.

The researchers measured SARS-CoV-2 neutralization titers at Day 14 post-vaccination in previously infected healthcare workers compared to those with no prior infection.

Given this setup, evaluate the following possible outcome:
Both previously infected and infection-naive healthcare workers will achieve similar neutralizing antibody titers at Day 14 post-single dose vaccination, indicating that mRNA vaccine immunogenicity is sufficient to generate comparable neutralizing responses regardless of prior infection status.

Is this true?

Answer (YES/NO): NO